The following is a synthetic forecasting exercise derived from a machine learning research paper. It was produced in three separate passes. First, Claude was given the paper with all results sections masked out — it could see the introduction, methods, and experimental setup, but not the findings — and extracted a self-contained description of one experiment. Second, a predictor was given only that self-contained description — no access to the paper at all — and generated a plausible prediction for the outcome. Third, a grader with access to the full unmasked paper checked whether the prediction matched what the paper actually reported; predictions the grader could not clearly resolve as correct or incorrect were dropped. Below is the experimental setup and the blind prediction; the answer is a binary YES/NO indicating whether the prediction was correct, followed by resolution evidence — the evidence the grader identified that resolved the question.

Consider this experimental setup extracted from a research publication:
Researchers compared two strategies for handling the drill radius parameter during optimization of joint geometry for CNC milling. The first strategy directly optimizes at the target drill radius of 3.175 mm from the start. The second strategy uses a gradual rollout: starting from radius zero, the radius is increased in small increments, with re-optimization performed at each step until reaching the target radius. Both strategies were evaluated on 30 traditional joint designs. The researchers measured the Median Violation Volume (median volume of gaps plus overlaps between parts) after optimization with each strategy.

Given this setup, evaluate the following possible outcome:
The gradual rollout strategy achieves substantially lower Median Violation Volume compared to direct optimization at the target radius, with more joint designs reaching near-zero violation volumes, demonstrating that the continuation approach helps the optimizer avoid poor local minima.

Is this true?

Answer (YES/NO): NO